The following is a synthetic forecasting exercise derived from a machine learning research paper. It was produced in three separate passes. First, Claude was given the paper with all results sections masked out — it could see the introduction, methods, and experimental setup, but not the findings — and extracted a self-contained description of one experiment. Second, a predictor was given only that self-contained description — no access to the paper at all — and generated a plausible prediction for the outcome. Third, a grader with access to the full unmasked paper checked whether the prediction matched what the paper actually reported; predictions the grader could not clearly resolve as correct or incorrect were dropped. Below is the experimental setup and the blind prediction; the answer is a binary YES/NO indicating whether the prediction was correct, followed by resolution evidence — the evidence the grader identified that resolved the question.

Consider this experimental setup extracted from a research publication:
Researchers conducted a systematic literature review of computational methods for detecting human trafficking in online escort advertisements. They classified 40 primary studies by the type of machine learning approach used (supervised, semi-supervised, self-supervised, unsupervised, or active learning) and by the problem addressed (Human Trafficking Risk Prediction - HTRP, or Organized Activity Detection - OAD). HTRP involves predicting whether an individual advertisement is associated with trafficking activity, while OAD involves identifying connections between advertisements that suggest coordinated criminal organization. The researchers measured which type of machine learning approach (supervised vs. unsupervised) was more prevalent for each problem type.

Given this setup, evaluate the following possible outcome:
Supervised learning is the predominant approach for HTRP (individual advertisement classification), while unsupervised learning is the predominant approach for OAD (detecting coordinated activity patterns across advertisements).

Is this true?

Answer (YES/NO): YES